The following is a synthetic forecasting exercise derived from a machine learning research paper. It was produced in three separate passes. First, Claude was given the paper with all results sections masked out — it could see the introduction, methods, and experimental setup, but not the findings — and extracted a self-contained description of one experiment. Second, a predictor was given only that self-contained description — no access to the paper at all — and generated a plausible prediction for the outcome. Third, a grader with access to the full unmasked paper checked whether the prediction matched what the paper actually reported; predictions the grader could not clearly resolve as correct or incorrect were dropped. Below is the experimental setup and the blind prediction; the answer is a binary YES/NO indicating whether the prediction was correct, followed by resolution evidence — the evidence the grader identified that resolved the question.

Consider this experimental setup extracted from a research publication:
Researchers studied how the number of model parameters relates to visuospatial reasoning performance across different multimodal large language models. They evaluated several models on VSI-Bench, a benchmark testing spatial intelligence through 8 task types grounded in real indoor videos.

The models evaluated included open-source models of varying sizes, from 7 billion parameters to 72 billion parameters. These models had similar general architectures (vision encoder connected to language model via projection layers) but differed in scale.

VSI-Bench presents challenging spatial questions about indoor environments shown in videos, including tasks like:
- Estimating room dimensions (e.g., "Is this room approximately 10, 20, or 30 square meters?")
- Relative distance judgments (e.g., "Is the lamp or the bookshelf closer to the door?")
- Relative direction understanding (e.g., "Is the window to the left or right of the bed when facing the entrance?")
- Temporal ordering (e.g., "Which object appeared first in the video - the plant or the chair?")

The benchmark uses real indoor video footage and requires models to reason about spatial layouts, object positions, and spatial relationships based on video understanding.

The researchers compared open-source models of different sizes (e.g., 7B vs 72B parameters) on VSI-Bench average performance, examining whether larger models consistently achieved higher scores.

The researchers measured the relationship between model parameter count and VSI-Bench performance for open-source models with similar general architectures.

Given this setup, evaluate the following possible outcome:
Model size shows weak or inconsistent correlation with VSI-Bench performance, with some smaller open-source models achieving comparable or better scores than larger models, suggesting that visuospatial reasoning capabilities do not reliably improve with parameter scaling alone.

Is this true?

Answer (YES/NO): YES